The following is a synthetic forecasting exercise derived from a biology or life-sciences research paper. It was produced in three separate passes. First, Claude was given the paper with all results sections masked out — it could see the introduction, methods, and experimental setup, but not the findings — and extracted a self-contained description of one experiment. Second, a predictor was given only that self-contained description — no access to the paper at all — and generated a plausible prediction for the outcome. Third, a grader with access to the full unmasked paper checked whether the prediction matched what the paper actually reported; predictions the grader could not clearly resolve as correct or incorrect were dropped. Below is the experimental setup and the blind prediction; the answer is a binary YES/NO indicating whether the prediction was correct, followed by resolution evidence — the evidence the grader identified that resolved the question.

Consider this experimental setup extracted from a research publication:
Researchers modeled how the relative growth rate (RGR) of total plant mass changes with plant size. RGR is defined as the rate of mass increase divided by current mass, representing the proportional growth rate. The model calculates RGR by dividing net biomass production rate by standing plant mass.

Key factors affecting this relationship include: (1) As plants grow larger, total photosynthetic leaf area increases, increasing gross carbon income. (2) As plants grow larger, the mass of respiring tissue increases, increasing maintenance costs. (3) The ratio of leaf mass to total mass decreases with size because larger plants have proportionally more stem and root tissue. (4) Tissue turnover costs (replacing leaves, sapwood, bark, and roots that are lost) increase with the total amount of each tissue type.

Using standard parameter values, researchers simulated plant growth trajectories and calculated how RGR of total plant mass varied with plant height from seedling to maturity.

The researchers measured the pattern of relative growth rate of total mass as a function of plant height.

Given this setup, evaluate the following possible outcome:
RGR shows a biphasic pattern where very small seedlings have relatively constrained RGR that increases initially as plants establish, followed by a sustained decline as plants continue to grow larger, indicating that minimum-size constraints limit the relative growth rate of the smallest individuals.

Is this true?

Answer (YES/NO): NO